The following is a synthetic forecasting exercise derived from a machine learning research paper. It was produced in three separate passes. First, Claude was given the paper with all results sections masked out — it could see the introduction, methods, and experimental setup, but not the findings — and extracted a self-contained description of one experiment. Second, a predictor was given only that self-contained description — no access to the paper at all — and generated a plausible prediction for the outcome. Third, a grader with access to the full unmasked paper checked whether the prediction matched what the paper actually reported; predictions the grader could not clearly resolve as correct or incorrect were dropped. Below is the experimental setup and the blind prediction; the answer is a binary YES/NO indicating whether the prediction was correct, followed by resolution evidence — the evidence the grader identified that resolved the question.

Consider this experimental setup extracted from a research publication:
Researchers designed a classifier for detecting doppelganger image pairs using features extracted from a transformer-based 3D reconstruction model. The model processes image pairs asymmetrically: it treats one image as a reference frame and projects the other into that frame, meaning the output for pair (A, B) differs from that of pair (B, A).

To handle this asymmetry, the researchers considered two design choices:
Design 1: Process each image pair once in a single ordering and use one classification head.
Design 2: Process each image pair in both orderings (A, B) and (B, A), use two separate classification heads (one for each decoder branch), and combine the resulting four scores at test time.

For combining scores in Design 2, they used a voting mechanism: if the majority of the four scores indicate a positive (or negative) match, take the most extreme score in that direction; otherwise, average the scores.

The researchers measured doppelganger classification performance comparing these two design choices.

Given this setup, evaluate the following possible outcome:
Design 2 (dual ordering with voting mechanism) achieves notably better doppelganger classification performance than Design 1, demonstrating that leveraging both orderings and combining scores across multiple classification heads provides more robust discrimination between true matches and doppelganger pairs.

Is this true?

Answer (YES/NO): YES